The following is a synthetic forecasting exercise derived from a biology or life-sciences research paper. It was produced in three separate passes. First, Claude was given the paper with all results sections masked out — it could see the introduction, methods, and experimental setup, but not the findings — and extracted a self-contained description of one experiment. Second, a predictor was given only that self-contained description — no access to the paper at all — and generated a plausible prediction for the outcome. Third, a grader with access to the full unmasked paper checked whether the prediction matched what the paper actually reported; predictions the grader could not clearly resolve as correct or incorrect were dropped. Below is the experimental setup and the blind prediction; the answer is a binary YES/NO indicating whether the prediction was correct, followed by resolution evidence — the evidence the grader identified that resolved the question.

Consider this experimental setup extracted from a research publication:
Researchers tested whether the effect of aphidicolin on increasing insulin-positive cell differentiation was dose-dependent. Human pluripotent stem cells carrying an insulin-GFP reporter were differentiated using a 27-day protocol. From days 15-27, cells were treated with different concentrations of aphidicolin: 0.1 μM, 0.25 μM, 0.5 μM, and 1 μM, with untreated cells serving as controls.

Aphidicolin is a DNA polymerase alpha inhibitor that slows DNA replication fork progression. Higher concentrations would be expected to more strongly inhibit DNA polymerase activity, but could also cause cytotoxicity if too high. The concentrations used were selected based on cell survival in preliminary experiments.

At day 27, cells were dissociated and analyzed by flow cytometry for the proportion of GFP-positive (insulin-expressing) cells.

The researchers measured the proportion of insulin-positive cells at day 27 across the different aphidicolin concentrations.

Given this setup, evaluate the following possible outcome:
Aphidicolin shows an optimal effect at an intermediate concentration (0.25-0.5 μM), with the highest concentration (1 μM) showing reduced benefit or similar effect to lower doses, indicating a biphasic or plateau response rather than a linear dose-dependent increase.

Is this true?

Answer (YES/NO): NO